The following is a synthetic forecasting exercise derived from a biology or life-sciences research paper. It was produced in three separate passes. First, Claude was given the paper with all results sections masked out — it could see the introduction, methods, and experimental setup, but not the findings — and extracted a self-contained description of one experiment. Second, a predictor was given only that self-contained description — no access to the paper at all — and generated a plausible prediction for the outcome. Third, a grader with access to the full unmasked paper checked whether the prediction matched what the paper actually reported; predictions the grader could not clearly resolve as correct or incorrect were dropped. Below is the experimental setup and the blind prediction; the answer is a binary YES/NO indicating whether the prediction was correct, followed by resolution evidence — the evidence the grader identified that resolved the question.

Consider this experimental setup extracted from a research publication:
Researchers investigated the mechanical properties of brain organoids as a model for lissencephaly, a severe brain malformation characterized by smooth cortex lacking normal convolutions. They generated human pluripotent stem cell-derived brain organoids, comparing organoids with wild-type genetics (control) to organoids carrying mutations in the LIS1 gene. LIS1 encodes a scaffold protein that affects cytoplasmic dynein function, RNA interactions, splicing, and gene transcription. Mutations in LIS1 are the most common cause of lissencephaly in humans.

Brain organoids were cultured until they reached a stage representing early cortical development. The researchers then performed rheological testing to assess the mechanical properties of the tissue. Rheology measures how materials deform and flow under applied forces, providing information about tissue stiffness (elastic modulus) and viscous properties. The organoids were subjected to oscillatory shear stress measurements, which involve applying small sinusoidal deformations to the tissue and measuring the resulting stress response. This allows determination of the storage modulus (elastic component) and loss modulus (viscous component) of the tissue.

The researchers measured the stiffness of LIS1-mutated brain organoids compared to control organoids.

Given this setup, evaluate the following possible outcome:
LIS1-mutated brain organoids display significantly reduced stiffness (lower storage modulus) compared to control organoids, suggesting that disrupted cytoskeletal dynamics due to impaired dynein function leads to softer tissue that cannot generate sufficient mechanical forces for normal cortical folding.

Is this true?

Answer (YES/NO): NO